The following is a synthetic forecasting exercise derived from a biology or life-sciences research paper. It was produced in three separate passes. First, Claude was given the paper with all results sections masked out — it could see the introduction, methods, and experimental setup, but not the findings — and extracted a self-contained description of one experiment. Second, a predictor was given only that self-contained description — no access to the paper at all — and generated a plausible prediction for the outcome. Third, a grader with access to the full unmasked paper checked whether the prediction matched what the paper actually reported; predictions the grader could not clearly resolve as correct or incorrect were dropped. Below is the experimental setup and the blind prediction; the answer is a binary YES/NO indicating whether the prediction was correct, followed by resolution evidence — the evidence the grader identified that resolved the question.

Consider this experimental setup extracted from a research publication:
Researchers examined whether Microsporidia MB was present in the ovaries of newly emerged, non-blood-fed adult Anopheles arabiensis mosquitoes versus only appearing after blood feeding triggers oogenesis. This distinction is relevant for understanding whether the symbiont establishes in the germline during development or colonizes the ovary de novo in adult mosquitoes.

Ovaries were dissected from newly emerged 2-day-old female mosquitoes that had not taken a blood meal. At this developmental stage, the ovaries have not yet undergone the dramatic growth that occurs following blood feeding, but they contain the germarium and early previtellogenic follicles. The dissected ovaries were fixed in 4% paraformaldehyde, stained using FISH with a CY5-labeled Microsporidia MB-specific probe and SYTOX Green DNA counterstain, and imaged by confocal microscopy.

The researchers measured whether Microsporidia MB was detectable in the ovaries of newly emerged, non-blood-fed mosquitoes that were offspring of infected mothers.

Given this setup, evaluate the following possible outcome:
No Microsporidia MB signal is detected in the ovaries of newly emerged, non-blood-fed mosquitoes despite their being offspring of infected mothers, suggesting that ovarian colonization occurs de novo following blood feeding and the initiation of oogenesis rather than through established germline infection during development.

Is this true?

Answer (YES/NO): NO